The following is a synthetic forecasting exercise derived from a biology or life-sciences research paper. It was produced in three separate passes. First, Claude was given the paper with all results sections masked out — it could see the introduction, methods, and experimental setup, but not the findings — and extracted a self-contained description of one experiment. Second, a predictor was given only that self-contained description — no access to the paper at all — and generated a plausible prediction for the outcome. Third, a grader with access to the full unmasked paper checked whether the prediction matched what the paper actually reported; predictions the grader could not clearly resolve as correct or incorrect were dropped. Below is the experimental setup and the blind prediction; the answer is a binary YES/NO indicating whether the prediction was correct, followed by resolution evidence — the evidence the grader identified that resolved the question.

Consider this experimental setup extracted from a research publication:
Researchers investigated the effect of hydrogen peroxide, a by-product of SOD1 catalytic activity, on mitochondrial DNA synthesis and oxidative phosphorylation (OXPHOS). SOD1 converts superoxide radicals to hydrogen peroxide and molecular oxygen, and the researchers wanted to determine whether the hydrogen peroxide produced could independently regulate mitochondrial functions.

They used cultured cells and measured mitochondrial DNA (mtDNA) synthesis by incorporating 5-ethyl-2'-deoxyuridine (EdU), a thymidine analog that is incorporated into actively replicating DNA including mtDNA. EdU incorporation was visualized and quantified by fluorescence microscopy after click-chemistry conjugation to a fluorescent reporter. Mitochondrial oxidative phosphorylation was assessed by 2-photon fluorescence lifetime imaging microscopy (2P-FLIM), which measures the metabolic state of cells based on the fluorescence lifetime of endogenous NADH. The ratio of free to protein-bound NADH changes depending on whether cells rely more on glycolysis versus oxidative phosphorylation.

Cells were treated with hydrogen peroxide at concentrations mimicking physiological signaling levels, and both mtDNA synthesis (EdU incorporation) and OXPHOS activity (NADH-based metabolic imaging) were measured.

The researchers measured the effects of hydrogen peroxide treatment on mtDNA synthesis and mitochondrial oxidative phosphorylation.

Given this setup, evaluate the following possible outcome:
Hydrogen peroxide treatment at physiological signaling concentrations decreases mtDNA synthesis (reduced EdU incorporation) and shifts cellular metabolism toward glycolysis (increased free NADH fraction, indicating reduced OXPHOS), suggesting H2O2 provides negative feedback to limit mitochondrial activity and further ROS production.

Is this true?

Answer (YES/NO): NO